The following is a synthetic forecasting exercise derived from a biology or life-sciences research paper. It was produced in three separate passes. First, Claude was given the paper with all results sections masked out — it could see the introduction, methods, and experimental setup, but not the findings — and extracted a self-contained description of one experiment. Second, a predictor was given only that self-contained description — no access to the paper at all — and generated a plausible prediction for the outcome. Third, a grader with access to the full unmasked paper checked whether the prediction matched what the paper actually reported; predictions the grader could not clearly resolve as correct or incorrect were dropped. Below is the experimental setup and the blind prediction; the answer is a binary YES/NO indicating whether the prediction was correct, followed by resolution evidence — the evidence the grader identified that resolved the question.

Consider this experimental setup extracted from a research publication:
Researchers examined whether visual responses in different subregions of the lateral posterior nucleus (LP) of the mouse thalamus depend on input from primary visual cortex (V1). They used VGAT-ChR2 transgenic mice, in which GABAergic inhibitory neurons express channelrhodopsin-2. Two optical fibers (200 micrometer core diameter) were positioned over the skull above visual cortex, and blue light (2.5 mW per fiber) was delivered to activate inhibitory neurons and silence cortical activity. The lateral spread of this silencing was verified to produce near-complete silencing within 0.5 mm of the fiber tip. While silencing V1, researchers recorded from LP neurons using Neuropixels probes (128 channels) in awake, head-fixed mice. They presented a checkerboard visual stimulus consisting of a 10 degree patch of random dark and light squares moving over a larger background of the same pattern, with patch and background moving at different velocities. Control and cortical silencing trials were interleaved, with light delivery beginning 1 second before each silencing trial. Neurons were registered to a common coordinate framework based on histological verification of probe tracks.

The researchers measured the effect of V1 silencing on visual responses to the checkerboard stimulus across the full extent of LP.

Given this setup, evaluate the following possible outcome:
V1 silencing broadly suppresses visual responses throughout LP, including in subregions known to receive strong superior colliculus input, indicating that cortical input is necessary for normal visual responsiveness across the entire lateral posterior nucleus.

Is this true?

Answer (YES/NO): NO